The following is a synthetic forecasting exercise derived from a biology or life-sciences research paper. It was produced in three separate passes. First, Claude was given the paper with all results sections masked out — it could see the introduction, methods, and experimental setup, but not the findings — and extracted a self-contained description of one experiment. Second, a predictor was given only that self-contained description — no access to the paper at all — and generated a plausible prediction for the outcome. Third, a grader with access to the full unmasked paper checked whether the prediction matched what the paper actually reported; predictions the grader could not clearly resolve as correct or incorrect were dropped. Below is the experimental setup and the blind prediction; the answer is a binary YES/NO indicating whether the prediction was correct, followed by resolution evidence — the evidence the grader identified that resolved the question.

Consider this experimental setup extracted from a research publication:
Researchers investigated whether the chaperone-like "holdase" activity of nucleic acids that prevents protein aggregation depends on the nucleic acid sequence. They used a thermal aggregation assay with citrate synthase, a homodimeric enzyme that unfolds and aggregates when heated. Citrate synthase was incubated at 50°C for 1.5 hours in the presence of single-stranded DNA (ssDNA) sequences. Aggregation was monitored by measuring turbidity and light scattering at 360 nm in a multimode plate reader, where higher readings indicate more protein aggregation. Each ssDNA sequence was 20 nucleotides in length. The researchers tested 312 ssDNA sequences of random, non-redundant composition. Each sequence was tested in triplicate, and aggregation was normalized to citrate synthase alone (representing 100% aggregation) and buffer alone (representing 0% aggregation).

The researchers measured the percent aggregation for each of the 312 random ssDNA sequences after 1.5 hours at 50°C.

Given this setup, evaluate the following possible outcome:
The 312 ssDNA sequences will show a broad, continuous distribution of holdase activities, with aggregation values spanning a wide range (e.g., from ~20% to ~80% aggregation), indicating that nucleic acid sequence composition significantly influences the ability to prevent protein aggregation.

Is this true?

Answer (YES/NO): YES